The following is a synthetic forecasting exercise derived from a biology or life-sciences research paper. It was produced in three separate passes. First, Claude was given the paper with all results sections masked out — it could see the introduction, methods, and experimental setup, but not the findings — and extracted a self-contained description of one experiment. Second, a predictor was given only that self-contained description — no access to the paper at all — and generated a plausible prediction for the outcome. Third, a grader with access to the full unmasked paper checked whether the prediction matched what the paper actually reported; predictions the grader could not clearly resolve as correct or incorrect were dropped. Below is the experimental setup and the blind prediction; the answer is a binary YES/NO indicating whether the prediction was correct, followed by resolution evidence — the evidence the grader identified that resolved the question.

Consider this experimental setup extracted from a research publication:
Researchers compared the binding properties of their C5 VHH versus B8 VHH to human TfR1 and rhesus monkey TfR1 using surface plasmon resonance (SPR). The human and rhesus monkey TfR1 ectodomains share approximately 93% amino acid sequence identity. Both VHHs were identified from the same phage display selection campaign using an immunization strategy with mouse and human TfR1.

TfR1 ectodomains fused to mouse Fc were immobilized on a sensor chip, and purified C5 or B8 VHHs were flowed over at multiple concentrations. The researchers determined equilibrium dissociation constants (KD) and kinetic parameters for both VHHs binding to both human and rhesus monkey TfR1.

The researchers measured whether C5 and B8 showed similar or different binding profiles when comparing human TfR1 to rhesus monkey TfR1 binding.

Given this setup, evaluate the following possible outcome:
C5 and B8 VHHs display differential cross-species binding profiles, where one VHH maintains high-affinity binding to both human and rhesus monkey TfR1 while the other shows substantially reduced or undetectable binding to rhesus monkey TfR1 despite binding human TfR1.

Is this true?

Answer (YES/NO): NO